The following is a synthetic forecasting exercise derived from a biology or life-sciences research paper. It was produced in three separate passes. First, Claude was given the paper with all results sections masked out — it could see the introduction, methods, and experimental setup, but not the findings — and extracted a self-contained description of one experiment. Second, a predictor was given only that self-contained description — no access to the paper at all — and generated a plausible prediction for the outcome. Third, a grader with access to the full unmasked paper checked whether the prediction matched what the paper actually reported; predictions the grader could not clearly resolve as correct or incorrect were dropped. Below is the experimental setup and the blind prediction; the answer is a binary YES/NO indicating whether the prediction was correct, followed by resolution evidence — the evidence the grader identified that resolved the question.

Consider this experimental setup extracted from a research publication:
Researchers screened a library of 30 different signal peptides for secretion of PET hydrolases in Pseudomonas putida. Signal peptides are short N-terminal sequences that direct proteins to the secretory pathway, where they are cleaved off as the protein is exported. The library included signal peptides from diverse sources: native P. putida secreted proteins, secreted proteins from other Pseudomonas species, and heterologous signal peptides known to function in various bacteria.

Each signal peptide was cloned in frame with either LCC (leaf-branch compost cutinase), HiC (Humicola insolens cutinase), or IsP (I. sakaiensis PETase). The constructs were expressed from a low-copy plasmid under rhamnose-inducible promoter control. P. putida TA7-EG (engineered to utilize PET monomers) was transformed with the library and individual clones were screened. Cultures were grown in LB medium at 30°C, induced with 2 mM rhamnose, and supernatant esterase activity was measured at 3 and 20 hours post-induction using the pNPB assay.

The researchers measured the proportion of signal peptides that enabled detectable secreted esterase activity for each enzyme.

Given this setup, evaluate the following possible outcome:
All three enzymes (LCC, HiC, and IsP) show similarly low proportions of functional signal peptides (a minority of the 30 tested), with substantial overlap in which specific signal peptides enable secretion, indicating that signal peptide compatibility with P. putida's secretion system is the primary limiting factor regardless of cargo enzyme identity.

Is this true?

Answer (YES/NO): NO